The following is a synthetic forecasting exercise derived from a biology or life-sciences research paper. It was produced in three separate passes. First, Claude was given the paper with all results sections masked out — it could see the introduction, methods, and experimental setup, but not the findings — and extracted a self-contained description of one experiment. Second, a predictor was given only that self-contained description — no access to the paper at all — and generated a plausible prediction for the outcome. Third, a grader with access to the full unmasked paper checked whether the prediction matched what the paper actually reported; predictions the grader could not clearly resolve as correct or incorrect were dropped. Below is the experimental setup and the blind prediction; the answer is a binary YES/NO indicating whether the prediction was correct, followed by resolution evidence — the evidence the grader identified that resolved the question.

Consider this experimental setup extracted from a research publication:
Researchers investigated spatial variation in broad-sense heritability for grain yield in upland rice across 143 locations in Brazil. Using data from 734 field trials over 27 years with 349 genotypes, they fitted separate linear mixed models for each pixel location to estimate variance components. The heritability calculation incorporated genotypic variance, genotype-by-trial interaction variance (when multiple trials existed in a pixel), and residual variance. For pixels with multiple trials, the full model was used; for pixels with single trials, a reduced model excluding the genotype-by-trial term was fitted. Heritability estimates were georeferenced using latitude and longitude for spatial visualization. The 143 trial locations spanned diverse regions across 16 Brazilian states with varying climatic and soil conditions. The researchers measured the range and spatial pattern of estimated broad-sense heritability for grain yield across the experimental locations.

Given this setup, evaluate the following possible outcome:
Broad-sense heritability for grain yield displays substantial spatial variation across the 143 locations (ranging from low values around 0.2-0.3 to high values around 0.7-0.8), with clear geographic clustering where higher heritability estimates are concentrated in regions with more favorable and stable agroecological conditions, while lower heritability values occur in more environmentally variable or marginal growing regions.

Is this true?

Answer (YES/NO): NO